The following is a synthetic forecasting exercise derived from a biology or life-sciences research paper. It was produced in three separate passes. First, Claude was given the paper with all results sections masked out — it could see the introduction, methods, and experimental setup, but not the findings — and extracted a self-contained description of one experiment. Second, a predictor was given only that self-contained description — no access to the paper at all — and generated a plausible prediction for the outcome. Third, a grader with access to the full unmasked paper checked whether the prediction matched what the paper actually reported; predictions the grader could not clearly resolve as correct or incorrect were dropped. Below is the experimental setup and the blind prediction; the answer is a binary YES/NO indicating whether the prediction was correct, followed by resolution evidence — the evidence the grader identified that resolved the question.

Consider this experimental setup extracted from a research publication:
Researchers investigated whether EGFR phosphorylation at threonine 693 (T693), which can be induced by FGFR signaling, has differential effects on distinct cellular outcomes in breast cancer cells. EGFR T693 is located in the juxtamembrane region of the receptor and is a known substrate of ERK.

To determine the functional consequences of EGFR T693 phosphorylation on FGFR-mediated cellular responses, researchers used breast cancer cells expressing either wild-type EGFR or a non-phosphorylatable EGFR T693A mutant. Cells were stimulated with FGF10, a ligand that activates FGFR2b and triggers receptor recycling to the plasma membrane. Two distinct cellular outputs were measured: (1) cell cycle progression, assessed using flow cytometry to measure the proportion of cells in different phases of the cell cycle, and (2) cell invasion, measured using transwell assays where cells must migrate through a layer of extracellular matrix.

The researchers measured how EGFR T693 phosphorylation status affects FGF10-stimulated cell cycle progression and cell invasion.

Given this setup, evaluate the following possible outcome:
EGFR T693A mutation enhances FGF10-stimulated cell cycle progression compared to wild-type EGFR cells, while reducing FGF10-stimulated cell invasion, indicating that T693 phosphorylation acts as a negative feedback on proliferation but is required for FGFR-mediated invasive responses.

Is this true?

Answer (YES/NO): NO